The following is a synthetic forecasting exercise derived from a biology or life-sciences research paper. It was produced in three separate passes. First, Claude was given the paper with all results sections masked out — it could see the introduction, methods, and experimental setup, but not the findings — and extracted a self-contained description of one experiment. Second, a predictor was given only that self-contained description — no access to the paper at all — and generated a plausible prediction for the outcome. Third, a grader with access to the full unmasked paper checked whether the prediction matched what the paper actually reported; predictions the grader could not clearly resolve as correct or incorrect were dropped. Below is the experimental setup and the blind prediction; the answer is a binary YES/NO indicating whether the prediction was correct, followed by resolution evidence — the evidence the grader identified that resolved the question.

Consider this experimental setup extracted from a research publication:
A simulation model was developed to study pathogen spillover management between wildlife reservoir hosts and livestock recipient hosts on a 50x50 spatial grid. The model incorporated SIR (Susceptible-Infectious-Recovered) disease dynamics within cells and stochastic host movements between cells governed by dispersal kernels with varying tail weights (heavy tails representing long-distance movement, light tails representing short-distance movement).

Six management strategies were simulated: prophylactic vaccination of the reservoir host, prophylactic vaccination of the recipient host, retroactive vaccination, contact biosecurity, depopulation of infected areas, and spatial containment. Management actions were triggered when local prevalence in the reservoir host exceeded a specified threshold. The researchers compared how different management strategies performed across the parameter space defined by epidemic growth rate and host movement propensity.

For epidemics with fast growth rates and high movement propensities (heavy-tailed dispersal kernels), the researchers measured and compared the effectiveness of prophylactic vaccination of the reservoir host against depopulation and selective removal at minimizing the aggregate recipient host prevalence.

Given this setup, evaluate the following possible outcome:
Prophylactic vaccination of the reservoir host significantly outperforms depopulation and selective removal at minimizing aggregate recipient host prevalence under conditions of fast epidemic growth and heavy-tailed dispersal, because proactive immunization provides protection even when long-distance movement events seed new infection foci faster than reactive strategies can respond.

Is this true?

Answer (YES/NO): YES